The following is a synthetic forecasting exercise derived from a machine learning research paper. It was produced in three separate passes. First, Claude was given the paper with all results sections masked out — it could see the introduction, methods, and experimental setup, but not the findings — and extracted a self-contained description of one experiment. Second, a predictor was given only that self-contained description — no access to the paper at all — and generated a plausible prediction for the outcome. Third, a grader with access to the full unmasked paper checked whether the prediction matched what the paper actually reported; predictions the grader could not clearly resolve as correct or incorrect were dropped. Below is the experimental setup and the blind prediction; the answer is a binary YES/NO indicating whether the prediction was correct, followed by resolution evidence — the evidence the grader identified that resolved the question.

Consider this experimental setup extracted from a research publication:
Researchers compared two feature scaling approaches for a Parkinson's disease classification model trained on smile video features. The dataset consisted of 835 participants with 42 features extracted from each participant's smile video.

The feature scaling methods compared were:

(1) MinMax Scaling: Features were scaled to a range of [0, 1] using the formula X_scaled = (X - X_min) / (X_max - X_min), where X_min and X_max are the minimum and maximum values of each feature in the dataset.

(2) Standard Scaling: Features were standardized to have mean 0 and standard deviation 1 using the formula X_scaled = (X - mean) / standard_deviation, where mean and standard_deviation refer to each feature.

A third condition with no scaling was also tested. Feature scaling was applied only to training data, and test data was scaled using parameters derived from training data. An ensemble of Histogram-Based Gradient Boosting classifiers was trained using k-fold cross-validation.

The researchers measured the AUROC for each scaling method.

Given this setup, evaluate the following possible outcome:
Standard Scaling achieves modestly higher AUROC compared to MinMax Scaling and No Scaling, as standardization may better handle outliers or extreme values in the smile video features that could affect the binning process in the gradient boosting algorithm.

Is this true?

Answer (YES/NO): NO